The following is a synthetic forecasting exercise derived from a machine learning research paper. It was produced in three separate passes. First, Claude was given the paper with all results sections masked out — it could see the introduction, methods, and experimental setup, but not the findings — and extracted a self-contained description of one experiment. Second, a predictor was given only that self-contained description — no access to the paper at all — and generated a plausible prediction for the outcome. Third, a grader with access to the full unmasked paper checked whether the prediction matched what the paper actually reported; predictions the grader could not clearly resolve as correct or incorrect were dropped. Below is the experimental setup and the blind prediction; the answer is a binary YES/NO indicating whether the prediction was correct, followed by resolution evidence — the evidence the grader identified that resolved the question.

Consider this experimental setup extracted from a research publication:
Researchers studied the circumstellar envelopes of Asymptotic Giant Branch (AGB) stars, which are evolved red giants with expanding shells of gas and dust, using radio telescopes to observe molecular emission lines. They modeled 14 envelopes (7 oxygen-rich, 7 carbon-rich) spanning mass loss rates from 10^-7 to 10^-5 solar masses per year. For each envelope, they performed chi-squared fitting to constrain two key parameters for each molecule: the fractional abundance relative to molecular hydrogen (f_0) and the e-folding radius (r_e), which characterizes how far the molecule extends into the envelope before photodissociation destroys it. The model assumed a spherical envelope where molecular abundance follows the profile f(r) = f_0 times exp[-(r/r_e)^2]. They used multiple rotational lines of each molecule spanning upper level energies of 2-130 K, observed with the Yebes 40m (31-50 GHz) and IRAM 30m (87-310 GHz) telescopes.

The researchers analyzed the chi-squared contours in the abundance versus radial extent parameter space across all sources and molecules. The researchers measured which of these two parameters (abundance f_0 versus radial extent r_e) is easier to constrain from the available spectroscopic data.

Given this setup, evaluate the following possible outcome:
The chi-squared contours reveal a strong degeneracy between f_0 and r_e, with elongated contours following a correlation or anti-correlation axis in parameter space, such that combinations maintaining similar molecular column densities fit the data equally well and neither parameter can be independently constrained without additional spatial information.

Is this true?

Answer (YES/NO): NO